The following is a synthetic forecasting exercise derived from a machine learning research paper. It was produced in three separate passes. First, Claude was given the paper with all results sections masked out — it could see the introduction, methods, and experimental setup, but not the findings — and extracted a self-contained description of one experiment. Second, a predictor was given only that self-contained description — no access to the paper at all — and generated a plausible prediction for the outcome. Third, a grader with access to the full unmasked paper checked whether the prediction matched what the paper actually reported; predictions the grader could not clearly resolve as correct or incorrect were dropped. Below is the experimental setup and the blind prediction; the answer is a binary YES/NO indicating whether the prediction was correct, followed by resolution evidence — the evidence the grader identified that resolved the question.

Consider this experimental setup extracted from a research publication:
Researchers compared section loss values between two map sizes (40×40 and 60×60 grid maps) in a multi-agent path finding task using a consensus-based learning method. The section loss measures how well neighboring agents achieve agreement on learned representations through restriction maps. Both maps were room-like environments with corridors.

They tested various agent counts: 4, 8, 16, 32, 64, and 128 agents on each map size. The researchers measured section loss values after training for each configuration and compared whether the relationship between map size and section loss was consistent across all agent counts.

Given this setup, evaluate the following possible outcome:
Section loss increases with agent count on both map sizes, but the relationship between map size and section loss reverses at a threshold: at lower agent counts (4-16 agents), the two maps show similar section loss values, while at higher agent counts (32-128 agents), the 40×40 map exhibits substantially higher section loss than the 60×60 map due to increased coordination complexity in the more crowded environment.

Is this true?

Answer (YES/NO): NO